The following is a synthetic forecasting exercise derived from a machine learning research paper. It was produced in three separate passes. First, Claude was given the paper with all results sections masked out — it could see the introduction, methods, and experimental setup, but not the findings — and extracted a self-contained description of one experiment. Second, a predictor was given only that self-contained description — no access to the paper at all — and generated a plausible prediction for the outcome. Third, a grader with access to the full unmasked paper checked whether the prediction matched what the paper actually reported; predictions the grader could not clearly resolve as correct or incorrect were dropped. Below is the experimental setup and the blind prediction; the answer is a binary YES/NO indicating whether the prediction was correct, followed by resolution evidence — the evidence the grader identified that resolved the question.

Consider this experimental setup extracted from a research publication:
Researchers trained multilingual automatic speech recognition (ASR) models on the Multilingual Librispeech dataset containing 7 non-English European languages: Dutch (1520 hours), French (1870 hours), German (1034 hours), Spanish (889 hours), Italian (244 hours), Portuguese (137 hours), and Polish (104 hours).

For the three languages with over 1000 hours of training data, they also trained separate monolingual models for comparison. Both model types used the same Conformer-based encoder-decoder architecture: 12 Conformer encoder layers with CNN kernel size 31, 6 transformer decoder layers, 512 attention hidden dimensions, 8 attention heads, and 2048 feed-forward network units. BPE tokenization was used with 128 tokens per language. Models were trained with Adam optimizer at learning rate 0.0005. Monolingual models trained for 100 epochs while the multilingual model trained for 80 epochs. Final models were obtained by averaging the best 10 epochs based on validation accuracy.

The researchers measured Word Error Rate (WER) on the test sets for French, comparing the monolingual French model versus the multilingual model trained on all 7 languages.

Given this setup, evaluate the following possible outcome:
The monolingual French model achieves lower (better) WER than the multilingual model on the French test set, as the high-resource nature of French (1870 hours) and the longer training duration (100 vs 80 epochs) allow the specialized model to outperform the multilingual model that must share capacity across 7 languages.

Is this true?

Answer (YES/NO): NO